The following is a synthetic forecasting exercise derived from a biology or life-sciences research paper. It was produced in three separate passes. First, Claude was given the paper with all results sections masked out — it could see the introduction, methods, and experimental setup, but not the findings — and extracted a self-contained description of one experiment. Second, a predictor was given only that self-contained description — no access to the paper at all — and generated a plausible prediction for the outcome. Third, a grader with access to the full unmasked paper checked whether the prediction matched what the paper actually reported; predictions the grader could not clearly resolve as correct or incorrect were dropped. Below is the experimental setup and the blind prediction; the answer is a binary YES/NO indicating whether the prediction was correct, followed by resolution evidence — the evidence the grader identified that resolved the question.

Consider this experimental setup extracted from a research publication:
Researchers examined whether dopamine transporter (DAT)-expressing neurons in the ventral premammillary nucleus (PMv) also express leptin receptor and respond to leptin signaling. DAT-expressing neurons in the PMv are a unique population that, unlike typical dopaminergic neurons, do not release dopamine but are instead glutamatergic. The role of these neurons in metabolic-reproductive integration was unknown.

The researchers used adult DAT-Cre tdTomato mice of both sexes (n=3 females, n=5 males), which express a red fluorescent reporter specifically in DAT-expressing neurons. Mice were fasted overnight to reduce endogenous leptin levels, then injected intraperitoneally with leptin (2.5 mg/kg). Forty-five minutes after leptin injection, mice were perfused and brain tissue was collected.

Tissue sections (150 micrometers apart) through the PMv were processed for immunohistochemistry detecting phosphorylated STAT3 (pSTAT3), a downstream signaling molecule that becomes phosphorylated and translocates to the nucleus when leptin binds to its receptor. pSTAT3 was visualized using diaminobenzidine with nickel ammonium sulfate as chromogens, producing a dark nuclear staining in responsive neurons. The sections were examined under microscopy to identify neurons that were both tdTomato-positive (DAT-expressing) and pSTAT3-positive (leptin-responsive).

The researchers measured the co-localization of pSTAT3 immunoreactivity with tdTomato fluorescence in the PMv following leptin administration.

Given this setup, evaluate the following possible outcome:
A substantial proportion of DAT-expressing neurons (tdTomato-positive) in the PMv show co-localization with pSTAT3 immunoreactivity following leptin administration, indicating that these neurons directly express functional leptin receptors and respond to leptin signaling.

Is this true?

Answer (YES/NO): YES